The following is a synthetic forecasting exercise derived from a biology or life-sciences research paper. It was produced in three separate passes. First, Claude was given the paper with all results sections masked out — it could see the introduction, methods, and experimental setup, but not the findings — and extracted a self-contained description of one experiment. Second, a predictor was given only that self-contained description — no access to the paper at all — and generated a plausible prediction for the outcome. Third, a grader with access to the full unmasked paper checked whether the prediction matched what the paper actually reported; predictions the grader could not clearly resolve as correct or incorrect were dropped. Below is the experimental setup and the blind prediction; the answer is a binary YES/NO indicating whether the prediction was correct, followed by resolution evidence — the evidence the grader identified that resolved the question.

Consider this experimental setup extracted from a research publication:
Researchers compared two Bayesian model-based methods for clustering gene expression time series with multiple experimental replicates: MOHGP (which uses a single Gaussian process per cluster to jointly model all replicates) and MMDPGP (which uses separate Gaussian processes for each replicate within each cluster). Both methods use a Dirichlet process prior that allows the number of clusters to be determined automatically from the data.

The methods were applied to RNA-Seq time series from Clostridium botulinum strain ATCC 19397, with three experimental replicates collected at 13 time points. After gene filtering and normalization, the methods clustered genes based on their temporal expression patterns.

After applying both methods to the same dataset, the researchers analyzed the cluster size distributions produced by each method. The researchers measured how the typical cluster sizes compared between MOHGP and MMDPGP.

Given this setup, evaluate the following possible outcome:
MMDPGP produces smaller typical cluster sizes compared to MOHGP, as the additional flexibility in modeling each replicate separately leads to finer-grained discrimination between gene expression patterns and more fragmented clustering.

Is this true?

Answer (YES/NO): NO